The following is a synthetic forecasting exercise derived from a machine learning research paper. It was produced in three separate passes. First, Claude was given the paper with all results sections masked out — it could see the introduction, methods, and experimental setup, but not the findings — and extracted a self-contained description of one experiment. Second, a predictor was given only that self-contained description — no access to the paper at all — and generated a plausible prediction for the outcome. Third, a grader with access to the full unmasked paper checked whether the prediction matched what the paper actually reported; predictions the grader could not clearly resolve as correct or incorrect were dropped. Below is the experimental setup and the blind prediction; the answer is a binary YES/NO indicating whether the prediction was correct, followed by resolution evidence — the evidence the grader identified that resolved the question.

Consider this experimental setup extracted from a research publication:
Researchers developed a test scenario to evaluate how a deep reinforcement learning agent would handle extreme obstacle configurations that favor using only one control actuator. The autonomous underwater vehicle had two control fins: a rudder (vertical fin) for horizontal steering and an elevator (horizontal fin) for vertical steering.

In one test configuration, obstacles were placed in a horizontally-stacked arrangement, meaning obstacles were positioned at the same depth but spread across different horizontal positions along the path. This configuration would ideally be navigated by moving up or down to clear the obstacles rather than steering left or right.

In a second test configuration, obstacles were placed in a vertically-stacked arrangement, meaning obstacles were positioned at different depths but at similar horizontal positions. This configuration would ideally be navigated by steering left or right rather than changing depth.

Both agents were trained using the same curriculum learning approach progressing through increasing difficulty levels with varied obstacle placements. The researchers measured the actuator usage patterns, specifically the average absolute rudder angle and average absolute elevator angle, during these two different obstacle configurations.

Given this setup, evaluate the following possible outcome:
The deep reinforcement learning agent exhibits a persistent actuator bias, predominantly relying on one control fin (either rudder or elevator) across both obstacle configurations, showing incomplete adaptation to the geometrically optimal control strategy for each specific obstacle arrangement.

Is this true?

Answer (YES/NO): NO